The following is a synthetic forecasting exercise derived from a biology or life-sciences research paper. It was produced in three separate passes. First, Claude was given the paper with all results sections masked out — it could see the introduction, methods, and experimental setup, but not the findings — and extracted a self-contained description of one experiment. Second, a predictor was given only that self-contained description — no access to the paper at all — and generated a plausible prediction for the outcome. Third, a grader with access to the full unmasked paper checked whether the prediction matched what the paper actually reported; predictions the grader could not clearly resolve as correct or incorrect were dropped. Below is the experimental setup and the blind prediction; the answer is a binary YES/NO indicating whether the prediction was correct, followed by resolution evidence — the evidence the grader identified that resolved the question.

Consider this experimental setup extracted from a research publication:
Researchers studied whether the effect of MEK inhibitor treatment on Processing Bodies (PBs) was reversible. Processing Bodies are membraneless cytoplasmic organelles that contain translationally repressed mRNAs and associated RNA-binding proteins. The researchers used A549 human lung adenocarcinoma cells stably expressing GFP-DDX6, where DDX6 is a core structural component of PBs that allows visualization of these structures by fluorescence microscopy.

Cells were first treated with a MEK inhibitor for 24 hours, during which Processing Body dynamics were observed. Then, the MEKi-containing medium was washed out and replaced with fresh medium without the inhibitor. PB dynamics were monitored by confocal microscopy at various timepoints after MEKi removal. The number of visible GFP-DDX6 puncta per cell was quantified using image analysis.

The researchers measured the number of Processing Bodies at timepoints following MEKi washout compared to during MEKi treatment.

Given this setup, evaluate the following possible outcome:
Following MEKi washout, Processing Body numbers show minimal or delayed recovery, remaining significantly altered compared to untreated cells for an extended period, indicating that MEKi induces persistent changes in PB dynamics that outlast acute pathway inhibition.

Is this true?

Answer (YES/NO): NO